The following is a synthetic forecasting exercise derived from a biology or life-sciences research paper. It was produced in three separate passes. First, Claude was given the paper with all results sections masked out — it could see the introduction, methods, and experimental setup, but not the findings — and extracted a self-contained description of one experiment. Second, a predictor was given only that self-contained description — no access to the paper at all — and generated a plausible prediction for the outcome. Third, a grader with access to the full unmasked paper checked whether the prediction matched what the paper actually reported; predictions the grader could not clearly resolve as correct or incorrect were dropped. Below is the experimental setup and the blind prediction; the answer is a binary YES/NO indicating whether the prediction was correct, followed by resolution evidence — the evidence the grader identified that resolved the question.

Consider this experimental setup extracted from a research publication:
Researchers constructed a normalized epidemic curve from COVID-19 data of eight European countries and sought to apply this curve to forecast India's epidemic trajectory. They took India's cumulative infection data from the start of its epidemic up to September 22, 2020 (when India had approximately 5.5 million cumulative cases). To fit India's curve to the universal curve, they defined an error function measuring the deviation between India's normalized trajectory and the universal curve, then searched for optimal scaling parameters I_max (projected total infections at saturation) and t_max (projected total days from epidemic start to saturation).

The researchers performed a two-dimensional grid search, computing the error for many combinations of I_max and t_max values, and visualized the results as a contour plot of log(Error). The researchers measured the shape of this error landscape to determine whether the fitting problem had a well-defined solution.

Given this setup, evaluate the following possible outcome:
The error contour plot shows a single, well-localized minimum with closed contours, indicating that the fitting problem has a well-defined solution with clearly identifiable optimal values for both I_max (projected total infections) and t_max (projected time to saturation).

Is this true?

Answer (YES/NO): YES